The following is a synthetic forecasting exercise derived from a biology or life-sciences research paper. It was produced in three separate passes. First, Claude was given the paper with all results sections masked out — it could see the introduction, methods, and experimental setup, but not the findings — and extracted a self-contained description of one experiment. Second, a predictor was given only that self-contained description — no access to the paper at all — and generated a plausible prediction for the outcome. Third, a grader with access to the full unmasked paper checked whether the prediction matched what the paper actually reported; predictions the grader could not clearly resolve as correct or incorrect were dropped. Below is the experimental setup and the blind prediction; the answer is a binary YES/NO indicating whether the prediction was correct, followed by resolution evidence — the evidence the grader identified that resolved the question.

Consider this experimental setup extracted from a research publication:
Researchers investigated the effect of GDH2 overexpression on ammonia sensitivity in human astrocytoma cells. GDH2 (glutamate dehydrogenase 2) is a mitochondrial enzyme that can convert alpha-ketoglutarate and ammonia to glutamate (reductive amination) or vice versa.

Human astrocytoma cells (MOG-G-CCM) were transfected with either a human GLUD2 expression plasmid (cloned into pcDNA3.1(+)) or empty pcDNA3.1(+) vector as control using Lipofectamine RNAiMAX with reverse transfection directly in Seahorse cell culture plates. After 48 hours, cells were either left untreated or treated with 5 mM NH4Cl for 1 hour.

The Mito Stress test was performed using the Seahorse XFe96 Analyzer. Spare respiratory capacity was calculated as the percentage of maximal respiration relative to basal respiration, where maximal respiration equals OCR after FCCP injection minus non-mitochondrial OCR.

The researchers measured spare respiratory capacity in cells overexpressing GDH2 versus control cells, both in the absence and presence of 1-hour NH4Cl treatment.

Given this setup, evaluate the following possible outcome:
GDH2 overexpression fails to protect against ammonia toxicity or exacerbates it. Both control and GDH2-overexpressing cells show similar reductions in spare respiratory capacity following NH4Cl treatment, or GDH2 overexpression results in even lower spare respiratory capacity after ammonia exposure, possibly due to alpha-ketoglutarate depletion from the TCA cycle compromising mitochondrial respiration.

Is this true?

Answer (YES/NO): YES